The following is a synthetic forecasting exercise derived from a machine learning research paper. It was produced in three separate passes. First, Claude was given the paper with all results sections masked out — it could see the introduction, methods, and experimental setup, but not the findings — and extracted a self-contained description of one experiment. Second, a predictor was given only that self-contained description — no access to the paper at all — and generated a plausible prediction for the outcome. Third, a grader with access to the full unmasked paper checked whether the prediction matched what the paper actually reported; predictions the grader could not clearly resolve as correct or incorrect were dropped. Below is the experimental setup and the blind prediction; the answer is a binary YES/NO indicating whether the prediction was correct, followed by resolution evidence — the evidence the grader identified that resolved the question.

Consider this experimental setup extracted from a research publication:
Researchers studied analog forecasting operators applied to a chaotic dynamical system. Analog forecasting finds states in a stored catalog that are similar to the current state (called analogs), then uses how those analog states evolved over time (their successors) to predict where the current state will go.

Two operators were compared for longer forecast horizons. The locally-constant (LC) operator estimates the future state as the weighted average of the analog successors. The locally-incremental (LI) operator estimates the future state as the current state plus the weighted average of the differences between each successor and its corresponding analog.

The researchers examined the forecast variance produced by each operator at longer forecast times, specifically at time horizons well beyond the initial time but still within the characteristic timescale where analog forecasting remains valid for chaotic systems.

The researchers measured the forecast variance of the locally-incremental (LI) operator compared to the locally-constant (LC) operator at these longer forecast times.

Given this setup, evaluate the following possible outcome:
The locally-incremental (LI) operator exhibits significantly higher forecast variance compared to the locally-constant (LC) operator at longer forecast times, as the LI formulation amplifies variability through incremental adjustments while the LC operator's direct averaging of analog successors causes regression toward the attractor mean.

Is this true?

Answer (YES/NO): YES